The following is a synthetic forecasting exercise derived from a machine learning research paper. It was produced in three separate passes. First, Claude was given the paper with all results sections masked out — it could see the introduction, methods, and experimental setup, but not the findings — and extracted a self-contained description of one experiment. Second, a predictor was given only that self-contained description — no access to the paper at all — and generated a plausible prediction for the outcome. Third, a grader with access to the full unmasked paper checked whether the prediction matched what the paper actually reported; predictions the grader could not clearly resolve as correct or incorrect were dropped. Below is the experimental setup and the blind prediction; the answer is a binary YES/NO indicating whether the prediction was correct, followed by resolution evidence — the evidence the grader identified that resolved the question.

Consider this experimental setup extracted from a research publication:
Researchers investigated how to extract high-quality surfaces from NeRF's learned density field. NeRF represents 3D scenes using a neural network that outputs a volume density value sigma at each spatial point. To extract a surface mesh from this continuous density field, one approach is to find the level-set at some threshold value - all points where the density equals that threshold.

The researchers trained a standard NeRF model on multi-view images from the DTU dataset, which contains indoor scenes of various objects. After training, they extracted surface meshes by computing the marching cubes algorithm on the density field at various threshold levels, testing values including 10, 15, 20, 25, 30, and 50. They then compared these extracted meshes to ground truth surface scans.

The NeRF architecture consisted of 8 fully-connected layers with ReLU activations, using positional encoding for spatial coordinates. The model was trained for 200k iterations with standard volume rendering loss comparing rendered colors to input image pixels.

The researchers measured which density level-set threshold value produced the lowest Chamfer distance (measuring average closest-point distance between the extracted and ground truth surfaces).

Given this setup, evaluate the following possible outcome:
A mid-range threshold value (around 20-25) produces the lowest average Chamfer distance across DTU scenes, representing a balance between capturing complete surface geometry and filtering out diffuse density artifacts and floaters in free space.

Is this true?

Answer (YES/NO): YES